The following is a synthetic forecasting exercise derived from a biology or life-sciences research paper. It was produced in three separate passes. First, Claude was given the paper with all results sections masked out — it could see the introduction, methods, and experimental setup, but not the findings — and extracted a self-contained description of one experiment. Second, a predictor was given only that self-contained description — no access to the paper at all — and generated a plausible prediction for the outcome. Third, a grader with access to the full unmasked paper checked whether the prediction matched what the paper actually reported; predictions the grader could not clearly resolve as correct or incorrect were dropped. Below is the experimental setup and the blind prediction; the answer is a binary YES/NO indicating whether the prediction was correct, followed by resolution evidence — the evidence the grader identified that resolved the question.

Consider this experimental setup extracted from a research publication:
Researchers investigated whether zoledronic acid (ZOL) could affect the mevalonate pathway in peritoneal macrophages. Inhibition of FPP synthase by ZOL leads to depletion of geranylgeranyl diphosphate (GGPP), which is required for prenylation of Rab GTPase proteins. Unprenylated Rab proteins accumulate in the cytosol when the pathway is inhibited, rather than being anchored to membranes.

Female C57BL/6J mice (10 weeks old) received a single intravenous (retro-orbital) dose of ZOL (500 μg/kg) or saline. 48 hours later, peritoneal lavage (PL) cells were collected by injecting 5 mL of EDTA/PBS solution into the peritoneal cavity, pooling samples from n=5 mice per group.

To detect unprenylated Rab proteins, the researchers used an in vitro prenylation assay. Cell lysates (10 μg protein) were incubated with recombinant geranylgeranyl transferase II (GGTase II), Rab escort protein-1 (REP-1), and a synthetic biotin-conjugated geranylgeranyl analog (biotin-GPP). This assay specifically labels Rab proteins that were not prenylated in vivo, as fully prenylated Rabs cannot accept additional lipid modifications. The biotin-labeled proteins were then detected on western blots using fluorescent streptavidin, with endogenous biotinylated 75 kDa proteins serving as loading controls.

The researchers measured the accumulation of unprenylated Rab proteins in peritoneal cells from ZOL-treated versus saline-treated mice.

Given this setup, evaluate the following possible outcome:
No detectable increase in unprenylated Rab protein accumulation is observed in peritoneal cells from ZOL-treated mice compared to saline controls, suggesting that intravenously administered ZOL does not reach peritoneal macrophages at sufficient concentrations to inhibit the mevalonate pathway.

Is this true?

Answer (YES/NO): NO